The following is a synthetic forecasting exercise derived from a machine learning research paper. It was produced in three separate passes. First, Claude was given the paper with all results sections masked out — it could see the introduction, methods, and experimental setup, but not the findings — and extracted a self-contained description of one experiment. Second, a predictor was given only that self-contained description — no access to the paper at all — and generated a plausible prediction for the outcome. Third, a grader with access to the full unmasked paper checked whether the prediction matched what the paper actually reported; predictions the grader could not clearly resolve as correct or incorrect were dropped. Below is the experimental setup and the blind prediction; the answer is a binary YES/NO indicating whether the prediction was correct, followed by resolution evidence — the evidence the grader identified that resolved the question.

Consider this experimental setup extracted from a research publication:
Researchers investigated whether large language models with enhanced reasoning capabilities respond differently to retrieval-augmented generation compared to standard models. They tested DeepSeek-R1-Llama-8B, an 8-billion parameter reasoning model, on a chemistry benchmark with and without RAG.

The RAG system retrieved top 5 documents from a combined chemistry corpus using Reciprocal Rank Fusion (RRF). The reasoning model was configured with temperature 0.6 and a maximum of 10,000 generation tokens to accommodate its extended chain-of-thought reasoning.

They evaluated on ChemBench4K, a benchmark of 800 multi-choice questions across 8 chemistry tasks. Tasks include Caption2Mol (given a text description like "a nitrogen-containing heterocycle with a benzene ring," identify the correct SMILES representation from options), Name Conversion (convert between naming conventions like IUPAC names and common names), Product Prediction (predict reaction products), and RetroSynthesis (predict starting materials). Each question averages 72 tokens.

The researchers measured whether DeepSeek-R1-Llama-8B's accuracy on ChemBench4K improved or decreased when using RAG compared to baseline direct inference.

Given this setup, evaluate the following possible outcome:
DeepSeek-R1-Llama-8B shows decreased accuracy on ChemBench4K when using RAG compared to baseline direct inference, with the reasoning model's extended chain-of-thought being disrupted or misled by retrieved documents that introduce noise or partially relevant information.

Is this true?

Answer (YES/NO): NO